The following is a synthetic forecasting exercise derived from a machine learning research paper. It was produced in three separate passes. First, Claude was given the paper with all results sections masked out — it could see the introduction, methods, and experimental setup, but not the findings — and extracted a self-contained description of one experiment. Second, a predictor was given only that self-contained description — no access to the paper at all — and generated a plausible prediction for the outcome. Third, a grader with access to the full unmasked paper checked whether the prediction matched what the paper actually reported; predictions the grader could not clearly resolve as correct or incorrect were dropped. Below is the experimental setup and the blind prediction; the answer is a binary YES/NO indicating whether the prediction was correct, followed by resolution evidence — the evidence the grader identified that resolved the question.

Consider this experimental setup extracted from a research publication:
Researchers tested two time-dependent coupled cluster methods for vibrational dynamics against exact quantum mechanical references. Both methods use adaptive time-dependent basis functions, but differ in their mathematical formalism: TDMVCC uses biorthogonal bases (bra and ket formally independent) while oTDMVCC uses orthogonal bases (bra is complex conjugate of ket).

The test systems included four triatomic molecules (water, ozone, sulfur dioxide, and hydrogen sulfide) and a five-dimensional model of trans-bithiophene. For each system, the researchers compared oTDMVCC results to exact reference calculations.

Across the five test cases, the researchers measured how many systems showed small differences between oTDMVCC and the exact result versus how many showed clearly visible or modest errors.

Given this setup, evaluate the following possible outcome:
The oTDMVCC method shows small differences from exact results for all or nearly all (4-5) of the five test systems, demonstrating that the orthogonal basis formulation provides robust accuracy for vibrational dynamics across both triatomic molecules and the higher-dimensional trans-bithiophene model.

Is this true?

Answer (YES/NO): NO